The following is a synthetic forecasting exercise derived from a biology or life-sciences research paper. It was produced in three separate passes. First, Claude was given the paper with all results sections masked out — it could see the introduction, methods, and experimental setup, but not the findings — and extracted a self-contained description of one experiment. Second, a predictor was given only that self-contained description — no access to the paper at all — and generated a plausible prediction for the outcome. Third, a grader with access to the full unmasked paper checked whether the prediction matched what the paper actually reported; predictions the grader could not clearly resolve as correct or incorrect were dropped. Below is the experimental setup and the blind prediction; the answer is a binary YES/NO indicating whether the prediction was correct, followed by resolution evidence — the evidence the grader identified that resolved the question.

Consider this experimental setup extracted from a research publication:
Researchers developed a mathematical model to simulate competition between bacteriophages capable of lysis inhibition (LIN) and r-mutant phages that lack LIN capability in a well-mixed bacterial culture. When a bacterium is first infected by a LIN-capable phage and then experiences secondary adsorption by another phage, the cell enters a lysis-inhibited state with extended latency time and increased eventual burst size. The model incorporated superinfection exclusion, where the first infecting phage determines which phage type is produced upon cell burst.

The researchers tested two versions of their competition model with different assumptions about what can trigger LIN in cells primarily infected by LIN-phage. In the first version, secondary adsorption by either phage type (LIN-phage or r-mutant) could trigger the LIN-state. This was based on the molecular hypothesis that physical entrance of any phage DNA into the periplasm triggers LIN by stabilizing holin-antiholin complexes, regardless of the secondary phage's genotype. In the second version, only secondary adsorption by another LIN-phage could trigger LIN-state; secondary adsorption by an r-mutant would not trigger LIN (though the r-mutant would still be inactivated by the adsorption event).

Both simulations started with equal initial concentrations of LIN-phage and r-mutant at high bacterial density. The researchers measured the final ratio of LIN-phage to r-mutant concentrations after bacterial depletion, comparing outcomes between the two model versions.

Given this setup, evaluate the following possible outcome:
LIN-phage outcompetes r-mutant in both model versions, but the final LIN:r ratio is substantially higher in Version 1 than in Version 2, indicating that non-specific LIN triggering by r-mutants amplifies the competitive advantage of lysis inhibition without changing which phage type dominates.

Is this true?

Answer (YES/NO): NO